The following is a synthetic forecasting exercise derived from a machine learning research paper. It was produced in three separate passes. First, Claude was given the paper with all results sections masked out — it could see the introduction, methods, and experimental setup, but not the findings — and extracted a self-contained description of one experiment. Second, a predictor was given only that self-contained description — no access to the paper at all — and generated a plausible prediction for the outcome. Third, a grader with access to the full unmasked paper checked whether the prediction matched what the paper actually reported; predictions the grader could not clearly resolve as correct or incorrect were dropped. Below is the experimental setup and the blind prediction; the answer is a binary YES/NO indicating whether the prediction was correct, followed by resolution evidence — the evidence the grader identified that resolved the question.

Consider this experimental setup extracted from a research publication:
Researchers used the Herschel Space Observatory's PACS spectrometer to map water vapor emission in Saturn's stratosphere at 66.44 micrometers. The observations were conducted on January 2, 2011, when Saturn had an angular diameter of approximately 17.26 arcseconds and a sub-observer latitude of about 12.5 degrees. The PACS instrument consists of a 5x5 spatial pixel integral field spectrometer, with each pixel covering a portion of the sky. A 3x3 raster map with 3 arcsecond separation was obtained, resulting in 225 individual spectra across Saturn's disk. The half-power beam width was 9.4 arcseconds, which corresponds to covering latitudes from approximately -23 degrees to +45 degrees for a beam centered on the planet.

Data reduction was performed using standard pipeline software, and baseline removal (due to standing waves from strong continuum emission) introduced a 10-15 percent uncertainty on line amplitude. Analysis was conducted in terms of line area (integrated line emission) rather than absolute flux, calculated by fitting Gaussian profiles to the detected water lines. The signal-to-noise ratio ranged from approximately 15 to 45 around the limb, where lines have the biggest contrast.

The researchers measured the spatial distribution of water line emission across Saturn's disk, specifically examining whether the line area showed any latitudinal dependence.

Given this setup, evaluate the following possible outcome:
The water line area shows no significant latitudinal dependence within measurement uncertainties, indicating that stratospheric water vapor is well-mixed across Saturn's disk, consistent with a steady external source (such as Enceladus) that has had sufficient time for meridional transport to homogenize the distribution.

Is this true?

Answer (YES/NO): NO